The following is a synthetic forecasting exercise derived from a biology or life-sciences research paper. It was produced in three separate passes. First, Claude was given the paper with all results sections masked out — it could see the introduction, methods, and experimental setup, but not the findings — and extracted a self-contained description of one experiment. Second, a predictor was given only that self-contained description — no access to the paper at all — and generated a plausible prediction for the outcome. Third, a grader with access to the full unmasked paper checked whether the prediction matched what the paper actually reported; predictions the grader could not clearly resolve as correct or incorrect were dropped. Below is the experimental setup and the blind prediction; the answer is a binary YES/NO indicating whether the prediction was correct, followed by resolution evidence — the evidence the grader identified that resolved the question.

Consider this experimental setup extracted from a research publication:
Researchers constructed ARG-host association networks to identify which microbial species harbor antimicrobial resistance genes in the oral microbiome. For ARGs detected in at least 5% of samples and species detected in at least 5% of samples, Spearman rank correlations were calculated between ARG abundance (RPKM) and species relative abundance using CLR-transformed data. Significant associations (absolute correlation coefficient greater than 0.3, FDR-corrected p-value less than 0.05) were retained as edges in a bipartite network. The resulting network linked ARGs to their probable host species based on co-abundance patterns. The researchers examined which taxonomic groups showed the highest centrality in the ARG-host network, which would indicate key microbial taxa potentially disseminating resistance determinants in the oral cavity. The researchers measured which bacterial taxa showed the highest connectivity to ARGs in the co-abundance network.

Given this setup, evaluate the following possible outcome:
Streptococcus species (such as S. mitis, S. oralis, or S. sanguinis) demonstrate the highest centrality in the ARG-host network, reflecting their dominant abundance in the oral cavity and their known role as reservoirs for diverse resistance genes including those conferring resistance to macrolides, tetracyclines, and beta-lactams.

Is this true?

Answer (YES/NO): YES